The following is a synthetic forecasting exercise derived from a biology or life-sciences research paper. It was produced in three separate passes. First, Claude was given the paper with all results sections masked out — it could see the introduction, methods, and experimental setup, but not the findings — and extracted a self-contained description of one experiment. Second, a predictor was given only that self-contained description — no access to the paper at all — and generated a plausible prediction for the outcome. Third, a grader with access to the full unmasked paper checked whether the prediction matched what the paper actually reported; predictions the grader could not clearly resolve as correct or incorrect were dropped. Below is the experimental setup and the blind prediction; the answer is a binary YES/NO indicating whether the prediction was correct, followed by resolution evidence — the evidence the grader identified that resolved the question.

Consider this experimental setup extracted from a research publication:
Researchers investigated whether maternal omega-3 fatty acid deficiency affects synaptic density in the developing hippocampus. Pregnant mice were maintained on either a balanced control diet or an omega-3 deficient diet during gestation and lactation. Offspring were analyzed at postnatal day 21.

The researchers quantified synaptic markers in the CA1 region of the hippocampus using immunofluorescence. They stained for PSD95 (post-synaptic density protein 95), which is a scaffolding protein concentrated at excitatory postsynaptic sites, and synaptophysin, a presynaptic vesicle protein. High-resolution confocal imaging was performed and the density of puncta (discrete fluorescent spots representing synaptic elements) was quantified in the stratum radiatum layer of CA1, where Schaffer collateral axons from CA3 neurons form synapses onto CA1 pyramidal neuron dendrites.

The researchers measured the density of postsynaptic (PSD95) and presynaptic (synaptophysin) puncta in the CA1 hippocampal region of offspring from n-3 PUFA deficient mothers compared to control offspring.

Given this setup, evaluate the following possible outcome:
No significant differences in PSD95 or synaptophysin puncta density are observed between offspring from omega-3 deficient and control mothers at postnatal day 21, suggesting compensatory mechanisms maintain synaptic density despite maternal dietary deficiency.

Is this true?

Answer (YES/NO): NO